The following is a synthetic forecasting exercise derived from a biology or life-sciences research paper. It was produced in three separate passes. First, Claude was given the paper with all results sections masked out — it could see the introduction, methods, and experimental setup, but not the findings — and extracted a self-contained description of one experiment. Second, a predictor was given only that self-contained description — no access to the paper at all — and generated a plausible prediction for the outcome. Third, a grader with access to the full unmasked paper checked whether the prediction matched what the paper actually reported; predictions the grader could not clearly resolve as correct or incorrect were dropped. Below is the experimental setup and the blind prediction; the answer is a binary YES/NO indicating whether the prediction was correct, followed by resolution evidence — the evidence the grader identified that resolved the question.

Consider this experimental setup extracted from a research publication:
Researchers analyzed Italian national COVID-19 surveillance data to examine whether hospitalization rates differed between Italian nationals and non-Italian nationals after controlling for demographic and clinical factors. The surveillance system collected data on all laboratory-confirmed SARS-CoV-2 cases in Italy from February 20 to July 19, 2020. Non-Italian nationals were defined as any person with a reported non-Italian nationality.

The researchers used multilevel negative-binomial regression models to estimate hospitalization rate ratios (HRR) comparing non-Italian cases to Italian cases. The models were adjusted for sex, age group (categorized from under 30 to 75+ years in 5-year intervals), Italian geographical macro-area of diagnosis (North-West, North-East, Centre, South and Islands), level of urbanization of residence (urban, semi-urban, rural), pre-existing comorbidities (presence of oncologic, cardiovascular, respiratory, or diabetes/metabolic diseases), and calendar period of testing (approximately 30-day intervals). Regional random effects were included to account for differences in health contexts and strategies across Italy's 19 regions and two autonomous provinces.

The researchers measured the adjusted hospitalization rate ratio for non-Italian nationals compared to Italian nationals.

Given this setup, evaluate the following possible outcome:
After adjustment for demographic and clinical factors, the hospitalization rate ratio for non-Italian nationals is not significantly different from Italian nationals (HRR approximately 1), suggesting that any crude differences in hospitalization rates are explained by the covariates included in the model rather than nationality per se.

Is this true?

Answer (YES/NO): NO